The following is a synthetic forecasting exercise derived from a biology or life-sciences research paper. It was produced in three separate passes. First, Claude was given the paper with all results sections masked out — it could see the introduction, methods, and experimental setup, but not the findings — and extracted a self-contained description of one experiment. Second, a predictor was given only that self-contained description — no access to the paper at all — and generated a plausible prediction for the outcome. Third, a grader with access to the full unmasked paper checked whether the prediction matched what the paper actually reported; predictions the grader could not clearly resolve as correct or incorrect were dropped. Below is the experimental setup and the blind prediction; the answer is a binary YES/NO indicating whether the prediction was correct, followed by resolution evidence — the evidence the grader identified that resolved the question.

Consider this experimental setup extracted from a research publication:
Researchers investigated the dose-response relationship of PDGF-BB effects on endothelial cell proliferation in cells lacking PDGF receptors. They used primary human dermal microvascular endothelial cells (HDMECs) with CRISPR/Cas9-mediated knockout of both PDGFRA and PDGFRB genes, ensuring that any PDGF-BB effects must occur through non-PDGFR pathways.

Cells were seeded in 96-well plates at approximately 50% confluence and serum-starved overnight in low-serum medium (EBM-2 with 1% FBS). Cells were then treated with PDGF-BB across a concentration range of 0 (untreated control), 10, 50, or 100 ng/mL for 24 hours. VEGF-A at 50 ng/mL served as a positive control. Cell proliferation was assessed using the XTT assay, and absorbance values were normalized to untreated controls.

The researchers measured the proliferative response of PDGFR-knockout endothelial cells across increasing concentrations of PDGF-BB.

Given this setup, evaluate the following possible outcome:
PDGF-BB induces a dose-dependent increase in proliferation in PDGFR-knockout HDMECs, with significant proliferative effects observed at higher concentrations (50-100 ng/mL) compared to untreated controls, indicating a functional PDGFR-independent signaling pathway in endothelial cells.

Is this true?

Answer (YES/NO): NO